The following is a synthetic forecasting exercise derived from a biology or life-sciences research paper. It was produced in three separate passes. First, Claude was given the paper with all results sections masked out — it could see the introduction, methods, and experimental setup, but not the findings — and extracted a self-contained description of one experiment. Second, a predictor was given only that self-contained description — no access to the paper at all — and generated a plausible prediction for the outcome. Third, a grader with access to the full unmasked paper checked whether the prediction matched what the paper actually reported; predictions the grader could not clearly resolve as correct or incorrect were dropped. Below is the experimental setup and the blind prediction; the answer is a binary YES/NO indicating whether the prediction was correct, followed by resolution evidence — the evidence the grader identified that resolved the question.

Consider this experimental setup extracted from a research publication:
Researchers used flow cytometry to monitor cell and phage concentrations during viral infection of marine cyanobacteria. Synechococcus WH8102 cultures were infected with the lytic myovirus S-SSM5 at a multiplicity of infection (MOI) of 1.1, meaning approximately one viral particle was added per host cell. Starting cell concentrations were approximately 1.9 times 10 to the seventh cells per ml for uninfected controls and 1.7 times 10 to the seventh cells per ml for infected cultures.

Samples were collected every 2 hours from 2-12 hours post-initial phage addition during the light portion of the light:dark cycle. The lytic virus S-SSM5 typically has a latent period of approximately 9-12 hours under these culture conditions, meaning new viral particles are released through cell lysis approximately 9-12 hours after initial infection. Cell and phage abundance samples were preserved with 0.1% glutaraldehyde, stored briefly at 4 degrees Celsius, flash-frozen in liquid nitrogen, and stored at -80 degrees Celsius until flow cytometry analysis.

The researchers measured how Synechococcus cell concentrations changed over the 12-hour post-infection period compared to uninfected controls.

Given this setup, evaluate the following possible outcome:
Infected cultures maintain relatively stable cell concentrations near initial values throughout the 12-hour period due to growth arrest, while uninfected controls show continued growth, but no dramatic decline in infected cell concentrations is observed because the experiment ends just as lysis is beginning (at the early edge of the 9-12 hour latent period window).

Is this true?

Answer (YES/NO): NO